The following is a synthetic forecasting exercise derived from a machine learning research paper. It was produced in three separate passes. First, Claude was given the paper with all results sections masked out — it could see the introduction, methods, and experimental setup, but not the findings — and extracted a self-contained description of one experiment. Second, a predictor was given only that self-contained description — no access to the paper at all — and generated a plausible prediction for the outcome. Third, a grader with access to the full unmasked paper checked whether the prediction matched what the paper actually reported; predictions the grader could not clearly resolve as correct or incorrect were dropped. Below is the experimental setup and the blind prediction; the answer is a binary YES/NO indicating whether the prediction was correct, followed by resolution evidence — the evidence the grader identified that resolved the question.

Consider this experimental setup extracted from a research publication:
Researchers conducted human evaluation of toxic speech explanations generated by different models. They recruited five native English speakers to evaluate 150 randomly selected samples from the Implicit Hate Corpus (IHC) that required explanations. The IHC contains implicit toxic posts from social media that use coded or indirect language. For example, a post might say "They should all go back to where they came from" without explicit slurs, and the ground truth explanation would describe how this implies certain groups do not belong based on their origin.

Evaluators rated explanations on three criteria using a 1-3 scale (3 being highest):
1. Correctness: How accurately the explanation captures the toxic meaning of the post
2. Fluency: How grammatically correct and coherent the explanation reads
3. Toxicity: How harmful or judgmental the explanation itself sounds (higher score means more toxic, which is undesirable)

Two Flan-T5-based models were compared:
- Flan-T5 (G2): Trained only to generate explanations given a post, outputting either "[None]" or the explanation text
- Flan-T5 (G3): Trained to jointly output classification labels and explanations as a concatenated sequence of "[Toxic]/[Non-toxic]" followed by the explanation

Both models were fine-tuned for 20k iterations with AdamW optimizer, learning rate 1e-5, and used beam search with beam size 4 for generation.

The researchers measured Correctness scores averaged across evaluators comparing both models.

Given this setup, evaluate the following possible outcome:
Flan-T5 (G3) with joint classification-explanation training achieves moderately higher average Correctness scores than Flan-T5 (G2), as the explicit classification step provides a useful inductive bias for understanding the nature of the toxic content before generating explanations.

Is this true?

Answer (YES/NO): YES